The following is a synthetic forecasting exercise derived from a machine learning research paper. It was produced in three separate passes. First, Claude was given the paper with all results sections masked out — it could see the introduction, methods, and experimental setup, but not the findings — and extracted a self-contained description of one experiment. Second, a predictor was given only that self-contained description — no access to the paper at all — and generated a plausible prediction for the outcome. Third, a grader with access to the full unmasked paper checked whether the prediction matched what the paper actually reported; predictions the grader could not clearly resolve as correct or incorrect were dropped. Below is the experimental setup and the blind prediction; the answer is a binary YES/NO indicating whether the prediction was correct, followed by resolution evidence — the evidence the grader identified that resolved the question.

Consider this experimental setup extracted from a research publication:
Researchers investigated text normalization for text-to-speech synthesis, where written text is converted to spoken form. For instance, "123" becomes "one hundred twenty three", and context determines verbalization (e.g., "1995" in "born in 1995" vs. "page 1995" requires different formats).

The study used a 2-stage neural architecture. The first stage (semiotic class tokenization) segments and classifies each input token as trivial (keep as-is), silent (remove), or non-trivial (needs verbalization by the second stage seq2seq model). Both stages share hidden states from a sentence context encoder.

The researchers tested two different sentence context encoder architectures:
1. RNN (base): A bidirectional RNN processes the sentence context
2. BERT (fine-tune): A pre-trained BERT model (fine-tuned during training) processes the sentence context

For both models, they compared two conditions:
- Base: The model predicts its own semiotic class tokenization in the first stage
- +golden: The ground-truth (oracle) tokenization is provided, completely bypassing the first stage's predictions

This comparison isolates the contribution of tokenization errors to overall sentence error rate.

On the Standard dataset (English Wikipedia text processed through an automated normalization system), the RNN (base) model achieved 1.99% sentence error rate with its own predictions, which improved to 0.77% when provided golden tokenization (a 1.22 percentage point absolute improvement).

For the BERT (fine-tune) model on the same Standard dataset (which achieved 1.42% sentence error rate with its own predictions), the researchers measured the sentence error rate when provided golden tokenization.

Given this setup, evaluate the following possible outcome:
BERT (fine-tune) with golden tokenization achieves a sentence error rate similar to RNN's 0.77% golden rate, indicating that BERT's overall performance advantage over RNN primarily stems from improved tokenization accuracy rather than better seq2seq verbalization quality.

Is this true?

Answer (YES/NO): YES